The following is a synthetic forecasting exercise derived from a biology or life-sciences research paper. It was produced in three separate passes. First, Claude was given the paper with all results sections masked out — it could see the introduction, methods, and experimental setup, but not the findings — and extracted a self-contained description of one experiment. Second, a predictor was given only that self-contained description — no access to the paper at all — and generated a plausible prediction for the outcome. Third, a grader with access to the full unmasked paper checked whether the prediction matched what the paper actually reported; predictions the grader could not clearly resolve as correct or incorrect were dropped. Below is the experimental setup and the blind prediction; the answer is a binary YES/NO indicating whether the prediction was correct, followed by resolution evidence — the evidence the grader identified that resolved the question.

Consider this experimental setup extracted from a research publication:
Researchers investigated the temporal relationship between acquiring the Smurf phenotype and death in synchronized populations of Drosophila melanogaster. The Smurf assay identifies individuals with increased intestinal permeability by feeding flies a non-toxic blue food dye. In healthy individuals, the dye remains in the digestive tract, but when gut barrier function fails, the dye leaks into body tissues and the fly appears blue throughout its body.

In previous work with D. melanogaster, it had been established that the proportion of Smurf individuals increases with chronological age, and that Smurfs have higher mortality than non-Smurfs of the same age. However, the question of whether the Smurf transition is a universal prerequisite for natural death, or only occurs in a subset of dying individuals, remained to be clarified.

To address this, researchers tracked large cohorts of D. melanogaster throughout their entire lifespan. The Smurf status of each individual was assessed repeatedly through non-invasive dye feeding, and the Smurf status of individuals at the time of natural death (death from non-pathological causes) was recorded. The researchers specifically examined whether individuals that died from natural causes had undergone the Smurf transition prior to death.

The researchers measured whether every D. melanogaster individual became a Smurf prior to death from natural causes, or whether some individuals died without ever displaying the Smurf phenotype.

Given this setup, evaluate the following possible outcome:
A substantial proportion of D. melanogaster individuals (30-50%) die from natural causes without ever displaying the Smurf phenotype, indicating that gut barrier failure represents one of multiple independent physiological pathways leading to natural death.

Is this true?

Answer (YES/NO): NO